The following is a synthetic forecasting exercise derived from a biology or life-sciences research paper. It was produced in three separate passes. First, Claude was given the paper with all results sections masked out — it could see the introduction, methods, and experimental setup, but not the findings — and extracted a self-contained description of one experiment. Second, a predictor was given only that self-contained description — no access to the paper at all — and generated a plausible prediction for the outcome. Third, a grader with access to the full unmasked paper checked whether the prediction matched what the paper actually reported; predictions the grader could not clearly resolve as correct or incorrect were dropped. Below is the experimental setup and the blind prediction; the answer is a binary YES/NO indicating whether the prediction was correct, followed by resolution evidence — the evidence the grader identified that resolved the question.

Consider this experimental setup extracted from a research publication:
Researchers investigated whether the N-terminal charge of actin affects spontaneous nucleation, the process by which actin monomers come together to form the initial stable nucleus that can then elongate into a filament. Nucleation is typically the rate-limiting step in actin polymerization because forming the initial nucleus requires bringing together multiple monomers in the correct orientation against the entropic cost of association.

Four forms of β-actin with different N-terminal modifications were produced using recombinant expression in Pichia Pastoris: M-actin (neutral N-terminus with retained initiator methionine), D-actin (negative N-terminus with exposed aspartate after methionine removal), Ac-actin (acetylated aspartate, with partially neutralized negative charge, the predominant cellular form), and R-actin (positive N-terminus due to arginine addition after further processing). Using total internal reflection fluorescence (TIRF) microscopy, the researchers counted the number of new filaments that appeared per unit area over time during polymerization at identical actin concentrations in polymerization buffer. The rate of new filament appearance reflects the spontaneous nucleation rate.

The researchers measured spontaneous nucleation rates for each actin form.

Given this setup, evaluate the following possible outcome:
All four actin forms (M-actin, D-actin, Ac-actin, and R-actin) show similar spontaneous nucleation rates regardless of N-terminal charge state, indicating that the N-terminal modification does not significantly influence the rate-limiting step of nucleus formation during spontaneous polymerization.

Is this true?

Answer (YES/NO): NO